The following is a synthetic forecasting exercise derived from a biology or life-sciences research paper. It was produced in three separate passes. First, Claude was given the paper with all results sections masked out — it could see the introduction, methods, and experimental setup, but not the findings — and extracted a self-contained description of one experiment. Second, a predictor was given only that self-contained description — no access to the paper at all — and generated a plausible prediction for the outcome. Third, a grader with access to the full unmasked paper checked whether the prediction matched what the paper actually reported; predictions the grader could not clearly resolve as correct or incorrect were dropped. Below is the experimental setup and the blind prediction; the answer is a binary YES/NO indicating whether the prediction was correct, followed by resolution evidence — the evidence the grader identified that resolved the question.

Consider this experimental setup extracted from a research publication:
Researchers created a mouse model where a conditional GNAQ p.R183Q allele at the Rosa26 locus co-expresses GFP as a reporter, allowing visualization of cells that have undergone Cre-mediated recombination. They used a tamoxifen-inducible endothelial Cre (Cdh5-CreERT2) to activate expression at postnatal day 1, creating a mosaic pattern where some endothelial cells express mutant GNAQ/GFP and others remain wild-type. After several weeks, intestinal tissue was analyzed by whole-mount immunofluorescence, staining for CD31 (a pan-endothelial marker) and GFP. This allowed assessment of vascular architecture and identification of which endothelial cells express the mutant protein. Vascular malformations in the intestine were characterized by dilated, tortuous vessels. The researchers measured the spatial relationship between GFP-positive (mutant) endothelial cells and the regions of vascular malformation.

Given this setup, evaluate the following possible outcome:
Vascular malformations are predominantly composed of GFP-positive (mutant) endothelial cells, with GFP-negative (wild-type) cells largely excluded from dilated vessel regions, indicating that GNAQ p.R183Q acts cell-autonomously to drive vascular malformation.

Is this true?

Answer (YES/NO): YES